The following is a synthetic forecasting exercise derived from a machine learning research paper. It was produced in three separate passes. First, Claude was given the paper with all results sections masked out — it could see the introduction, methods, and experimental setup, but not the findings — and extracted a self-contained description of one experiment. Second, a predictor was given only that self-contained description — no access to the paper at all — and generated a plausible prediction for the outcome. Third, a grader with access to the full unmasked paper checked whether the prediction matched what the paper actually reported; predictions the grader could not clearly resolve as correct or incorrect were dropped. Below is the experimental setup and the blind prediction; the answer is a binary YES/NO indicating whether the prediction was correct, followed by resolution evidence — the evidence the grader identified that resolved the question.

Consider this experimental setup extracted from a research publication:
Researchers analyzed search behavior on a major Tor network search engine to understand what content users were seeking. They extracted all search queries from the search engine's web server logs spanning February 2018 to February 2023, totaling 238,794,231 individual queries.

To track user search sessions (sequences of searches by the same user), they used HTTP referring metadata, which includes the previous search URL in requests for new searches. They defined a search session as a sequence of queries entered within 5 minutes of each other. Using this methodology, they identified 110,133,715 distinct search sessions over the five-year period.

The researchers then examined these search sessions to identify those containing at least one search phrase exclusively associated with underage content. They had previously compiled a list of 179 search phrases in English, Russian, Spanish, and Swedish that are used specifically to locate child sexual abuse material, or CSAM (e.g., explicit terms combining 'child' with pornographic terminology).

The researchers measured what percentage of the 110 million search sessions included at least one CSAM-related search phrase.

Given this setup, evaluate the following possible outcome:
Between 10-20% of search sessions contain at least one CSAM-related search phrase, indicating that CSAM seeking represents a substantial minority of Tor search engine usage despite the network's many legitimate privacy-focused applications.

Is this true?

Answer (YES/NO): YES